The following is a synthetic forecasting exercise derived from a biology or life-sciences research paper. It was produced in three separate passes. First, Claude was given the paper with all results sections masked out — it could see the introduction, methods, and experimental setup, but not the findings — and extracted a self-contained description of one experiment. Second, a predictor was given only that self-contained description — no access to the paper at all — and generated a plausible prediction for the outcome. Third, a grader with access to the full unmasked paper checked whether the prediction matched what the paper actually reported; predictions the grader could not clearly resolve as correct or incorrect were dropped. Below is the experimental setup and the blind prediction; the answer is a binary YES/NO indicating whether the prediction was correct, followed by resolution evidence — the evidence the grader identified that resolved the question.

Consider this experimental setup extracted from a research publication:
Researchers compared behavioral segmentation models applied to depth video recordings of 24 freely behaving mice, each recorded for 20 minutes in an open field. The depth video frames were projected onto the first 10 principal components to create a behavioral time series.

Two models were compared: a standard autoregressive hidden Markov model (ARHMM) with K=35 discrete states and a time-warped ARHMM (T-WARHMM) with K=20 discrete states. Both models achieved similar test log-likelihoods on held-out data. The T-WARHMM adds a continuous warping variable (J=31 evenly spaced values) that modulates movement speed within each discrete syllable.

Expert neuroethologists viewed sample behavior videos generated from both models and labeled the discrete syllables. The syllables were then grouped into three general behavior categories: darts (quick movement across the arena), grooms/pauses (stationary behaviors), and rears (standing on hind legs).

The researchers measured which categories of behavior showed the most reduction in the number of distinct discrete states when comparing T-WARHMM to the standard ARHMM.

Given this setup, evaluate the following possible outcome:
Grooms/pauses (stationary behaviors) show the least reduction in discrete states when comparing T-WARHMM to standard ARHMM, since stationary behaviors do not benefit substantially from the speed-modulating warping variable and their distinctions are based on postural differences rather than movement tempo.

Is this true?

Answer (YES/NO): NO